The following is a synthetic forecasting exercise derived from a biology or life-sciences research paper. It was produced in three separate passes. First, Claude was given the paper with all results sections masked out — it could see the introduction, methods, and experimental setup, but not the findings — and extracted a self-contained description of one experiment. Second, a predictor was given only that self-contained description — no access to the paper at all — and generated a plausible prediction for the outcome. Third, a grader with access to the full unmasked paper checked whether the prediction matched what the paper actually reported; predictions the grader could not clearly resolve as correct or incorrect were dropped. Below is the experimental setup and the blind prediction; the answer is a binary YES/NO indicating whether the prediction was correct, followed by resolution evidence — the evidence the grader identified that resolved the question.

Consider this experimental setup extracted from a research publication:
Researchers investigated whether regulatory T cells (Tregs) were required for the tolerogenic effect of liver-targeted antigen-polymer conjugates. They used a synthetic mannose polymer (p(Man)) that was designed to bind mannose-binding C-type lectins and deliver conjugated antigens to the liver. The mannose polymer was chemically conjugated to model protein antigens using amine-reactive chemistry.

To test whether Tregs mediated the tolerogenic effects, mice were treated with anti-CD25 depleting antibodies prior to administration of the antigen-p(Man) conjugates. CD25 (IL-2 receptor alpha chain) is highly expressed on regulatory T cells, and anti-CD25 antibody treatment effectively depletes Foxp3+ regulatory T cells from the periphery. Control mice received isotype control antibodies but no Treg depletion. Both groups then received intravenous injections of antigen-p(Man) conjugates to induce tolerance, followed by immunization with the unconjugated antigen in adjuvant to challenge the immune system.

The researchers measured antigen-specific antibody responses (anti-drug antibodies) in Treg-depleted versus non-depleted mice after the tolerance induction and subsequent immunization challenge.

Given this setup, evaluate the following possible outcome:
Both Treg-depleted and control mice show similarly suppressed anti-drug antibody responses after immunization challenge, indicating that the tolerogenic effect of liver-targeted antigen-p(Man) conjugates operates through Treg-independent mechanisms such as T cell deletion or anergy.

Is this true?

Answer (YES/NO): YES